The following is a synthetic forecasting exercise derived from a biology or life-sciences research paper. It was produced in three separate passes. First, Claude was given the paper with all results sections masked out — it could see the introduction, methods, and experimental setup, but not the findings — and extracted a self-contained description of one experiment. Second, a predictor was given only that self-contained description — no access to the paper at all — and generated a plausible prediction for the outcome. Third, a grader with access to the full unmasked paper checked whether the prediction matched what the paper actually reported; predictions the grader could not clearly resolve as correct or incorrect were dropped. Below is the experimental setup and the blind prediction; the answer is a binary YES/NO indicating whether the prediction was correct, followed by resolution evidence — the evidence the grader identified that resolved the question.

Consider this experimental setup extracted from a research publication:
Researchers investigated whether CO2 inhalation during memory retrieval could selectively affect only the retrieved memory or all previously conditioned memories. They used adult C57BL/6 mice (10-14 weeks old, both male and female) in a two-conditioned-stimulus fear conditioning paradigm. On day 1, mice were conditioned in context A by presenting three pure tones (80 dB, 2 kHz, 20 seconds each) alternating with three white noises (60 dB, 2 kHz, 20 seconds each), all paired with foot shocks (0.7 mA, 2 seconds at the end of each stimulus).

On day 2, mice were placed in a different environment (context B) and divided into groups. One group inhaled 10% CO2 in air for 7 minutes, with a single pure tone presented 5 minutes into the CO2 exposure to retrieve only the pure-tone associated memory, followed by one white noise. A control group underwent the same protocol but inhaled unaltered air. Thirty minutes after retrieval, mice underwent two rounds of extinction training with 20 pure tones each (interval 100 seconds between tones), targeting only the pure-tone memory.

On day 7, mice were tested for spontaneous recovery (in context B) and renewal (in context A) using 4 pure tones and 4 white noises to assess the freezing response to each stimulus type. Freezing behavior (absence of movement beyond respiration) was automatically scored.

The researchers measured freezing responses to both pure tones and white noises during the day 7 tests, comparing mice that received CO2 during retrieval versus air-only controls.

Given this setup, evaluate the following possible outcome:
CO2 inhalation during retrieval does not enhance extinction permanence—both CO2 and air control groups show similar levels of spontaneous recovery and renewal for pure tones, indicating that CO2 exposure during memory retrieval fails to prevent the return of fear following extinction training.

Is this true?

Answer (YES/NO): NO